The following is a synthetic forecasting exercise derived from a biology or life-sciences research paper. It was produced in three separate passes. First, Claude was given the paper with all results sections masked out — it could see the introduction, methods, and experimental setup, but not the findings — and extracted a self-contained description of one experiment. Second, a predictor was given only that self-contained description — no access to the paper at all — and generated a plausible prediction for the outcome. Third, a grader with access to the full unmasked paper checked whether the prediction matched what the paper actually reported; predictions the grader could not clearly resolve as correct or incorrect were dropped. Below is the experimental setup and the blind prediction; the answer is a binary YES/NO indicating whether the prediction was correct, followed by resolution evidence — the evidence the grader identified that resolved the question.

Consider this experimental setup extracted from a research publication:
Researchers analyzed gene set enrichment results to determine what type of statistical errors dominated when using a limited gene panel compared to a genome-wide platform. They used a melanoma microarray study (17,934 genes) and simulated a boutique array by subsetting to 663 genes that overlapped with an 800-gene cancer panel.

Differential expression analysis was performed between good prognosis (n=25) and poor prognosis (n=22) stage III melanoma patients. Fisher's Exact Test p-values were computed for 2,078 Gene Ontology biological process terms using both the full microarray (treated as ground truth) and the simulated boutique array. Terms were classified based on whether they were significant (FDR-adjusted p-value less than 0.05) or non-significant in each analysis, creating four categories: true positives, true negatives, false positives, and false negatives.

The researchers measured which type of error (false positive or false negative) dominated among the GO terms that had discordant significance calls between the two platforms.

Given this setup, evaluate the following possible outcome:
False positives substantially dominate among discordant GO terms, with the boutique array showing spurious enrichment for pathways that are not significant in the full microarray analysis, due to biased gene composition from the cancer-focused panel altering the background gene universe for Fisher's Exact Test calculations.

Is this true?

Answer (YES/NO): NO